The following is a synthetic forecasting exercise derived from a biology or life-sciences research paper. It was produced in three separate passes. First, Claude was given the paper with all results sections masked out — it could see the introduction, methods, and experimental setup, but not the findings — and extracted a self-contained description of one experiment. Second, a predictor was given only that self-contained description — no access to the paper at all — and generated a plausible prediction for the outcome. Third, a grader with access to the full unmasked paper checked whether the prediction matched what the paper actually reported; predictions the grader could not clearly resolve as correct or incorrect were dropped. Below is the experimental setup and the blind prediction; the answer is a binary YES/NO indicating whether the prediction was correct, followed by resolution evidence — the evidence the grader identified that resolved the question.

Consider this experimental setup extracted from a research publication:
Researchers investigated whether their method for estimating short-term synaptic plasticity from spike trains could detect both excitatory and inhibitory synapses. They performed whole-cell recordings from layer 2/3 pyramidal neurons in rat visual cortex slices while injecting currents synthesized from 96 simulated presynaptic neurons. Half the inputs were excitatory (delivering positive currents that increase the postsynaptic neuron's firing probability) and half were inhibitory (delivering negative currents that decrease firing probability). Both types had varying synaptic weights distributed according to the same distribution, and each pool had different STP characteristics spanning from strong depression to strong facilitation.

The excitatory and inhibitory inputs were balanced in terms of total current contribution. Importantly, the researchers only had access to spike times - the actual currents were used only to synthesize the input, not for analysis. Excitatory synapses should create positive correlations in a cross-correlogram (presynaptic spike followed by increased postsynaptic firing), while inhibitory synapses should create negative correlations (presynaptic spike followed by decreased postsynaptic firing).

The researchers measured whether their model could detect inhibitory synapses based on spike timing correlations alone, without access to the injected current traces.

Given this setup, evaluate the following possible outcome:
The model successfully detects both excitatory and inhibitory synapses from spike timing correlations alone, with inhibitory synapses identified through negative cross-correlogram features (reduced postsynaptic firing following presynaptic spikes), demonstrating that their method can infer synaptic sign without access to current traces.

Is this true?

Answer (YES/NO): YES